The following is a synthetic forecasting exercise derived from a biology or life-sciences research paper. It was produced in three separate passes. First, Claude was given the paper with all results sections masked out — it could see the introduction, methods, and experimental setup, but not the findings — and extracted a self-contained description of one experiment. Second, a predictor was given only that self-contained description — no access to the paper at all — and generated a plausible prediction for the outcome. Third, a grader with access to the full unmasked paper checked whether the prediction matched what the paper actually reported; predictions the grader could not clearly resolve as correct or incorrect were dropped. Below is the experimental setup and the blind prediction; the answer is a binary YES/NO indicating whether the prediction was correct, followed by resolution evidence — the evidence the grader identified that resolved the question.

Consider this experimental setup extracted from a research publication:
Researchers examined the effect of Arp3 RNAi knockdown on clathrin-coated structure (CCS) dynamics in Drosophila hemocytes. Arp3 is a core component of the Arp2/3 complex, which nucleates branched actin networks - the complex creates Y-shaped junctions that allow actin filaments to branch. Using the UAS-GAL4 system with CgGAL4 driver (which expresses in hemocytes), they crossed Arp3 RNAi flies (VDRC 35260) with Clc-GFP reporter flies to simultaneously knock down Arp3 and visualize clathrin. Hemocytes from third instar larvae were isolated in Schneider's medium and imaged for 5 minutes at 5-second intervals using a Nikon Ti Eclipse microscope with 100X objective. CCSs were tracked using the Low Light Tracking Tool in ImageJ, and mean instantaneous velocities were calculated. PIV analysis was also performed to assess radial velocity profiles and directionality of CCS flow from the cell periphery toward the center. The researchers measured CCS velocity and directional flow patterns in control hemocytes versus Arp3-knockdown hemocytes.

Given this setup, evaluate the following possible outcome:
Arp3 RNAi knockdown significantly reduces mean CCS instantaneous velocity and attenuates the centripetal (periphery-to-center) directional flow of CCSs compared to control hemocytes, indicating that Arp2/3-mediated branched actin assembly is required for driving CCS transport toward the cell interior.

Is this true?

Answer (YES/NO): YES